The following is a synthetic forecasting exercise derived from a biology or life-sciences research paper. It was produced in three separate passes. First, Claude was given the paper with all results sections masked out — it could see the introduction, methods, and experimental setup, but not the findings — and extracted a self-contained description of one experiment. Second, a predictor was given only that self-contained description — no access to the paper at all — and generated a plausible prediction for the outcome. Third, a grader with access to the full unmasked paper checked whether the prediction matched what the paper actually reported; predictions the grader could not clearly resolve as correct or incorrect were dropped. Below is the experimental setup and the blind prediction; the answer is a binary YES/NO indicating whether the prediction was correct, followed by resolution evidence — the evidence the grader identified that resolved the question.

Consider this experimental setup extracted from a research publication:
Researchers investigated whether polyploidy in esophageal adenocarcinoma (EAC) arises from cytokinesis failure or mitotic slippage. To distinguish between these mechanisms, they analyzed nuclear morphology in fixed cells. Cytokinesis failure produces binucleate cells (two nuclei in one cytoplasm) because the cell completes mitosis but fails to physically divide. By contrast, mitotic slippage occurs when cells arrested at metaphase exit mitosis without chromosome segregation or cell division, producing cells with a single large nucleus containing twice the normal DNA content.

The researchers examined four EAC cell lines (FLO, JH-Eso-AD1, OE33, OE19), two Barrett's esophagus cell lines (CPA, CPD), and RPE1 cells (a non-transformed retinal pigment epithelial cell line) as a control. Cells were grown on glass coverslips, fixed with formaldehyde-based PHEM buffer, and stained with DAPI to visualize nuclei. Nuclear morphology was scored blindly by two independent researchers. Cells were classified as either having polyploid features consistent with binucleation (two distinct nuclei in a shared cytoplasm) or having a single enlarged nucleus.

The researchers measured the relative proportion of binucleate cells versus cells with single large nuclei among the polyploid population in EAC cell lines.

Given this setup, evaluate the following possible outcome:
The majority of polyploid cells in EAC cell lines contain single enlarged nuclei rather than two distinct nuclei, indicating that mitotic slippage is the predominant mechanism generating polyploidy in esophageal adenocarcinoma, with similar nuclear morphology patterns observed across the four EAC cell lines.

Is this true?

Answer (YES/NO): YES